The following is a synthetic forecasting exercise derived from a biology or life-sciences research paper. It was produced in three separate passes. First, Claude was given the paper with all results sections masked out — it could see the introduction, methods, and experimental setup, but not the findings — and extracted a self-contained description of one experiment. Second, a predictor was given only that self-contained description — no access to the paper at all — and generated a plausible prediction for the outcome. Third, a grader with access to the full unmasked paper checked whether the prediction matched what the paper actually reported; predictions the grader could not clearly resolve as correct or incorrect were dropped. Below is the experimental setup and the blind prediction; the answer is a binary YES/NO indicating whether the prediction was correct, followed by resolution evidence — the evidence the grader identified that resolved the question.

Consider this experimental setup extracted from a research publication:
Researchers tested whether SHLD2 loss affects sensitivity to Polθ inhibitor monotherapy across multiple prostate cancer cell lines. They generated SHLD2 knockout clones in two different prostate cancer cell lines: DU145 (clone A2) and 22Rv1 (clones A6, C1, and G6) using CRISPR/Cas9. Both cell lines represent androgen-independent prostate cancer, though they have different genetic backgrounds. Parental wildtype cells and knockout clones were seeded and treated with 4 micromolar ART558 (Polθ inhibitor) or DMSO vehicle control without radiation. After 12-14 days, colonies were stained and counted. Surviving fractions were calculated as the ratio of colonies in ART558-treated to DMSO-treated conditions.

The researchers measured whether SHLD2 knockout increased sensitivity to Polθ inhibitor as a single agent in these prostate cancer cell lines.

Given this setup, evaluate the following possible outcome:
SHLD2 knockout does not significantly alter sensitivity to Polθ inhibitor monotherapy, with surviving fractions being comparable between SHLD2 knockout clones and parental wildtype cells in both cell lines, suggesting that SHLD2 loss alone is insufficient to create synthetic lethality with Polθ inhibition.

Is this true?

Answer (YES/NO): YES